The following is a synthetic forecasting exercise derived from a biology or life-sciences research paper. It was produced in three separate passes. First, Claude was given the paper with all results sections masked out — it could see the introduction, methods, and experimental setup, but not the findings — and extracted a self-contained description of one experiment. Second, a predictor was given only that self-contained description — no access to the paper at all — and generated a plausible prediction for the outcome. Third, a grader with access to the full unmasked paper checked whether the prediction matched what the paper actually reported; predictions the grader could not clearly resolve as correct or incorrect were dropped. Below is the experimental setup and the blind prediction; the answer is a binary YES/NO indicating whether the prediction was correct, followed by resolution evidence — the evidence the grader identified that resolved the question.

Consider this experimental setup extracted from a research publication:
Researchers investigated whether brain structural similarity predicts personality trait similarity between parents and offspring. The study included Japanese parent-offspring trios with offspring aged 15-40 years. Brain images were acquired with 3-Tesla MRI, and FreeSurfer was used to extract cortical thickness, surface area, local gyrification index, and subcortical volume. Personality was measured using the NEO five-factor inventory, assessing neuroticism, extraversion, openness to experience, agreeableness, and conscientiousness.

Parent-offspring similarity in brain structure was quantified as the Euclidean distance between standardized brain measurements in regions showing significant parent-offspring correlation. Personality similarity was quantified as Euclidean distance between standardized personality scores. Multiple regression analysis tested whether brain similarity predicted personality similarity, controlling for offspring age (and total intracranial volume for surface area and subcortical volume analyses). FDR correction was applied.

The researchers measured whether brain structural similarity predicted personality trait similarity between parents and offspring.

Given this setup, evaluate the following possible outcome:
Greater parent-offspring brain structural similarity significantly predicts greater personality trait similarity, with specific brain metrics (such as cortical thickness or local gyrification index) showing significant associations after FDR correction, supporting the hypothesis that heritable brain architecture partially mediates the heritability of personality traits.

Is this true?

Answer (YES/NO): NO